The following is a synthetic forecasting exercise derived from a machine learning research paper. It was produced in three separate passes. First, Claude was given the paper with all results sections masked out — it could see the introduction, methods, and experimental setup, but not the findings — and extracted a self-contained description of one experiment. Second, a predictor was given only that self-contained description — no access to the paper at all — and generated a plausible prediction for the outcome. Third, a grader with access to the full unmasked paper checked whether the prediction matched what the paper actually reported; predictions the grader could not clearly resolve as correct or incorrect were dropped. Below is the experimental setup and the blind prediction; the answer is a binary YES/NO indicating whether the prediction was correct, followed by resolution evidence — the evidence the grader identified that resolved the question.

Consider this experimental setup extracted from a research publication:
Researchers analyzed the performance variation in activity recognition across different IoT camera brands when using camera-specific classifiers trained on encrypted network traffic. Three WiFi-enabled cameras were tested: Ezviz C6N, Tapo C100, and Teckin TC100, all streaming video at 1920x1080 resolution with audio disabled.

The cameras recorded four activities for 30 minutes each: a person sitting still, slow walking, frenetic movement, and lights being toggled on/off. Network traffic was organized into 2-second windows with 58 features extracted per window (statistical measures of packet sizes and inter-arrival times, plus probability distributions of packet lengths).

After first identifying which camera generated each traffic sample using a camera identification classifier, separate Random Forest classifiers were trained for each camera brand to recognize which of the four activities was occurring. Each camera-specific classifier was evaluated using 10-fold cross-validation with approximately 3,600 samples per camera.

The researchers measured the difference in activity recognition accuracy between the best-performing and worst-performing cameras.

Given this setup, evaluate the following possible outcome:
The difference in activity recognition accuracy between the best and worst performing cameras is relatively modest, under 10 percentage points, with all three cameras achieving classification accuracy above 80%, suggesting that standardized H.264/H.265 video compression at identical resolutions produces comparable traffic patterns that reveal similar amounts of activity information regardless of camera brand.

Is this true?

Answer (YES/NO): NO